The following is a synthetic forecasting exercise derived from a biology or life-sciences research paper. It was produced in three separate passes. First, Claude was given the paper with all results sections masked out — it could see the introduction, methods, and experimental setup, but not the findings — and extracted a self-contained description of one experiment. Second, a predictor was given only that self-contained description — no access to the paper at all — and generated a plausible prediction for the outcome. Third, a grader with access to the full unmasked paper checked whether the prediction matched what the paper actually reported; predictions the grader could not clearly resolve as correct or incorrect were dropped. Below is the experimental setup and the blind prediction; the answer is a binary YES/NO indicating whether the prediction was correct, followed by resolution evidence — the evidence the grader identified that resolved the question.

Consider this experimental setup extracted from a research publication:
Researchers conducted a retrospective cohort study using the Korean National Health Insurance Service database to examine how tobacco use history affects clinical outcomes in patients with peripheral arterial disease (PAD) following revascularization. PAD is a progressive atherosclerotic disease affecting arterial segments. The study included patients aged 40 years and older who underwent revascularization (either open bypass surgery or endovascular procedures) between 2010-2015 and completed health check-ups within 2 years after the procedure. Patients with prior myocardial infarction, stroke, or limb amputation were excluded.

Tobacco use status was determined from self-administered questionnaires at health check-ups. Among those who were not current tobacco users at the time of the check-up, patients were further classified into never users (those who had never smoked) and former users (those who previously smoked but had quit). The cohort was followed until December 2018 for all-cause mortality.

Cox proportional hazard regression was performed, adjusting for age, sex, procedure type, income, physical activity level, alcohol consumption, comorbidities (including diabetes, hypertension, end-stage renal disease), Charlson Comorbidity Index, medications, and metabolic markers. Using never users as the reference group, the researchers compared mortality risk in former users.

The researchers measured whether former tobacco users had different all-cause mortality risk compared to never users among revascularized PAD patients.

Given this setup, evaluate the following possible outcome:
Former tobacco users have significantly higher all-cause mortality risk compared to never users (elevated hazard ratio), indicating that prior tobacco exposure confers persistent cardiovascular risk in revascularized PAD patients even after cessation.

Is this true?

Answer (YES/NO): NO